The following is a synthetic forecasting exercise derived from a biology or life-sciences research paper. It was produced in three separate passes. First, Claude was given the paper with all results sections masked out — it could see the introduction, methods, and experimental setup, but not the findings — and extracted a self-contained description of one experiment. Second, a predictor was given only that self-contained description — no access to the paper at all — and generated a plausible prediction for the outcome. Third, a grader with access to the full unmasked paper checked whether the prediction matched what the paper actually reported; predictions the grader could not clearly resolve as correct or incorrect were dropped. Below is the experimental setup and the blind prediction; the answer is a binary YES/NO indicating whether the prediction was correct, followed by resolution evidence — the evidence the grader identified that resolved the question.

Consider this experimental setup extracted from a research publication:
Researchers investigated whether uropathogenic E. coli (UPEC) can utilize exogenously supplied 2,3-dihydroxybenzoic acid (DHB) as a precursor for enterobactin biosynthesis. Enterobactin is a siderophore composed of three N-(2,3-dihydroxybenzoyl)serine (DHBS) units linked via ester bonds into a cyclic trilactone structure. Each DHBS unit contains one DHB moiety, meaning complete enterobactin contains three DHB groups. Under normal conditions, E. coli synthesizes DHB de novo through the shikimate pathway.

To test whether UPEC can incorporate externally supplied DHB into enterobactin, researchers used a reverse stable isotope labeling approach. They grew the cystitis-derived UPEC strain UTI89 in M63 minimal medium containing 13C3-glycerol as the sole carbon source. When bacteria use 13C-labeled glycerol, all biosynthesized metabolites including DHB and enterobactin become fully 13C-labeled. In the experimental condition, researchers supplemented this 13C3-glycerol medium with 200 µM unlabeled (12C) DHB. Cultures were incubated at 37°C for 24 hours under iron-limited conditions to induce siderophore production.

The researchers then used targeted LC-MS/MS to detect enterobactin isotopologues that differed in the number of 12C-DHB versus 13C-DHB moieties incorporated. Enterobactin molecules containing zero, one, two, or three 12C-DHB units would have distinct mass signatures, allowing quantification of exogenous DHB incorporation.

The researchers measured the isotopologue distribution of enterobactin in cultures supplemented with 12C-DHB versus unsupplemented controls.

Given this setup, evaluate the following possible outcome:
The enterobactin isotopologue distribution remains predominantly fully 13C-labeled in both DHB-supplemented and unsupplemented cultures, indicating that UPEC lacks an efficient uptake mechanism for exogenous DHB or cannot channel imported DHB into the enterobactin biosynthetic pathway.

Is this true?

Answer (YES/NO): NO